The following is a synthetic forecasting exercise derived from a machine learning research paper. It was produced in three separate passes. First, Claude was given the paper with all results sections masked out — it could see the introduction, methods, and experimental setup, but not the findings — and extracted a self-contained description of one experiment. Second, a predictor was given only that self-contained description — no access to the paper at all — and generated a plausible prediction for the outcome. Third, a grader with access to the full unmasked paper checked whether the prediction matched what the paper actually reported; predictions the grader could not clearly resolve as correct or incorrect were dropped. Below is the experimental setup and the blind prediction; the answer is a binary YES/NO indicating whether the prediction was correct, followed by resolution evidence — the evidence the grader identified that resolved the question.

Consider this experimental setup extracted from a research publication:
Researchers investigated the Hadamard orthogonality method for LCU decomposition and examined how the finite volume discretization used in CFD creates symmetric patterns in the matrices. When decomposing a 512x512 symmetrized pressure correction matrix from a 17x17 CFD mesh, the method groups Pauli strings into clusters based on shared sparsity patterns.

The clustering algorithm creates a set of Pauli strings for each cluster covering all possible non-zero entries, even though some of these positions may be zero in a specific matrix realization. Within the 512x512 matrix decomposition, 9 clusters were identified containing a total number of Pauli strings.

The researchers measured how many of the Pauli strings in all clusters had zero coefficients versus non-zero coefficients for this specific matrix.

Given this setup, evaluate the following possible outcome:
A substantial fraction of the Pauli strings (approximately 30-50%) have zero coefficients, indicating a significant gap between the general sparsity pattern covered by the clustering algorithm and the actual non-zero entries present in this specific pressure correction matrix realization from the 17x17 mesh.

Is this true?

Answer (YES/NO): YES